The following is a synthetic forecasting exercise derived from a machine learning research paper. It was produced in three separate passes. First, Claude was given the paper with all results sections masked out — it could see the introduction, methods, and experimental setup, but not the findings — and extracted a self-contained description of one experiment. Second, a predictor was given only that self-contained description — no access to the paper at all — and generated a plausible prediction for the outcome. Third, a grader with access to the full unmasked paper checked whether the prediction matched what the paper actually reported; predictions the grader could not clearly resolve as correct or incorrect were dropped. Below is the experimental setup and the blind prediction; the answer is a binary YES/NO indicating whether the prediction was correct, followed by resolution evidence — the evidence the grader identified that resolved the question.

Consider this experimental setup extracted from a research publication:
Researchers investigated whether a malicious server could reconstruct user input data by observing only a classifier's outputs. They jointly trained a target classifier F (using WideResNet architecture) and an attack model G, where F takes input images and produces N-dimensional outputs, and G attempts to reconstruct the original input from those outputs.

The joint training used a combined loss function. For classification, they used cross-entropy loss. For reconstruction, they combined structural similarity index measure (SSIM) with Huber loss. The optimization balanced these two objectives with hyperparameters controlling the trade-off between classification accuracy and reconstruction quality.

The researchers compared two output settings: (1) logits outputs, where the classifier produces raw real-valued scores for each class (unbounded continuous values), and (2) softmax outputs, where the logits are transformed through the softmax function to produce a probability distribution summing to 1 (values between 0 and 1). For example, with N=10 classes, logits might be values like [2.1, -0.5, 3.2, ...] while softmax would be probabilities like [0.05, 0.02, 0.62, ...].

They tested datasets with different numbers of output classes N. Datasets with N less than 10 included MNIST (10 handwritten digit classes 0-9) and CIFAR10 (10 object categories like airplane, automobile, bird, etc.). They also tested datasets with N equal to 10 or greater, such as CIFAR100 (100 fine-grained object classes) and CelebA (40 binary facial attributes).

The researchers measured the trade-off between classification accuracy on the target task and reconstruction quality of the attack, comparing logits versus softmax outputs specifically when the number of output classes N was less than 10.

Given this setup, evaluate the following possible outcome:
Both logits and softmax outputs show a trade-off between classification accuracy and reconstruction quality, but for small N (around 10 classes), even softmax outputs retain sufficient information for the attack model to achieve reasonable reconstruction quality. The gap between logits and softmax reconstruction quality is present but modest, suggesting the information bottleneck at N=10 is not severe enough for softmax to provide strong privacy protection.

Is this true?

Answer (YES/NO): NO